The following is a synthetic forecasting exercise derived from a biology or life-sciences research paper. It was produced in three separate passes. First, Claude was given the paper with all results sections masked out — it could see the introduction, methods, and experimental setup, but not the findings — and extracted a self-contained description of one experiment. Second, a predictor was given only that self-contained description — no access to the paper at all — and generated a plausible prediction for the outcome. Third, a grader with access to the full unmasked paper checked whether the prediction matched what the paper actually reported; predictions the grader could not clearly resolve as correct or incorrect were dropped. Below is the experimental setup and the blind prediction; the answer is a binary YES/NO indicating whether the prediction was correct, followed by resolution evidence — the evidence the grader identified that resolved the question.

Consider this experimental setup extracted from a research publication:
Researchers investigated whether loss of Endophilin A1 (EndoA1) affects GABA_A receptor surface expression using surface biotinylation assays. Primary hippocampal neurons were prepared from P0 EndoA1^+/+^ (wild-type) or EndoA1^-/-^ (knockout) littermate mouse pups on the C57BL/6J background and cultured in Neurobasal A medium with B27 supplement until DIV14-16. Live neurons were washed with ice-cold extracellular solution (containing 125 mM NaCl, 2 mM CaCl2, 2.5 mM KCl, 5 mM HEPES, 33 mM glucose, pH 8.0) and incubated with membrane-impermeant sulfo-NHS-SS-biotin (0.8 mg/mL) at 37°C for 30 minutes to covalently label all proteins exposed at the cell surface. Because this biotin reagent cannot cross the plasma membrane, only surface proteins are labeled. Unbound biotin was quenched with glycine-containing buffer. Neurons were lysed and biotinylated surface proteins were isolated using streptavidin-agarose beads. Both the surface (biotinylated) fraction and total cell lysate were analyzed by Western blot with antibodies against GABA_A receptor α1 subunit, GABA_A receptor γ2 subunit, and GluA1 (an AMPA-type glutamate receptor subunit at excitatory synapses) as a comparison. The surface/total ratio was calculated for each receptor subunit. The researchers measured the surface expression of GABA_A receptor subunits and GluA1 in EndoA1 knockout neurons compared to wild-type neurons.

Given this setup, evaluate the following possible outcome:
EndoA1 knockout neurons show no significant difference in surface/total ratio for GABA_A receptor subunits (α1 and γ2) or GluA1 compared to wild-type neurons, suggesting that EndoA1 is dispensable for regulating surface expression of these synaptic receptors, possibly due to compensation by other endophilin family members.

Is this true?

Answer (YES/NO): NO